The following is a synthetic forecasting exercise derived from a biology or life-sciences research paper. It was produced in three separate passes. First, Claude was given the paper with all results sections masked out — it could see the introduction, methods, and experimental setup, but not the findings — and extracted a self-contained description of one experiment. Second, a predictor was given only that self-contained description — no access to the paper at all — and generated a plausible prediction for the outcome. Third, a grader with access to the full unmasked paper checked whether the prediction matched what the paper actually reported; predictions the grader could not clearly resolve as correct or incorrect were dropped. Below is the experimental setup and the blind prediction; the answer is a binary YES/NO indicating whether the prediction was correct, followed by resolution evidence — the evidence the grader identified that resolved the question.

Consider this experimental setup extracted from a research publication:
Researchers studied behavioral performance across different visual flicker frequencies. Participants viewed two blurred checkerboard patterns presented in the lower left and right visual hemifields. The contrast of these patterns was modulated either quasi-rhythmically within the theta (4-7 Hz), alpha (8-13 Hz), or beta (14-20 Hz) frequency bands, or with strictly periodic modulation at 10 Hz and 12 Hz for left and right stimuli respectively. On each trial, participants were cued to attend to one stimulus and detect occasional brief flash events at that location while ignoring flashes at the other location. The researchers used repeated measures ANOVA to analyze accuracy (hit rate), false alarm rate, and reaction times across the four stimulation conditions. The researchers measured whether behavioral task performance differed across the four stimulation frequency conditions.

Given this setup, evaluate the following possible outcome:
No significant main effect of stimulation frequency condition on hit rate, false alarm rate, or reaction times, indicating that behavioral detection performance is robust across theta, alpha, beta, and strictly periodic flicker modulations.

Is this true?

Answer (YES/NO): YES